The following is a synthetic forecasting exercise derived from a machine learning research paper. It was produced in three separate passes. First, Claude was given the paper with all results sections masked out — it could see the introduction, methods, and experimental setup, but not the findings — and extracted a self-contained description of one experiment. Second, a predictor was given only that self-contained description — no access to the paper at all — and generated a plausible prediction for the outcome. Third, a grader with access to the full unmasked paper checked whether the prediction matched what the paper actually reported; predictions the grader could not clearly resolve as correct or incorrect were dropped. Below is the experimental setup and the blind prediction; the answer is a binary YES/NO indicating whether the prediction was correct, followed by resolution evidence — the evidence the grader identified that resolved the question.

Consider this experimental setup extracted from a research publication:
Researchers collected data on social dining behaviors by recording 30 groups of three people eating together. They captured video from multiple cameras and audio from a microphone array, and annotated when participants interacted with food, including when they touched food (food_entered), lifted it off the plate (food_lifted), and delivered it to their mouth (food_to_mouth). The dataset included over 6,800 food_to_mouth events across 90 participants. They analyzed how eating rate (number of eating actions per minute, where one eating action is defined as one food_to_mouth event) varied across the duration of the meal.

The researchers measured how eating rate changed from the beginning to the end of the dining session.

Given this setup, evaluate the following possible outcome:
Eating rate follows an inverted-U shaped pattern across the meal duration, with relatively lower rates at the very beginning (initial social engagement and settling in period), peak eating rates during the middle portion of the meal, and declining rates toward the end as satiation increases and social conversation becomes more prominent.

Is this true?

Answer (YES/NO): YES